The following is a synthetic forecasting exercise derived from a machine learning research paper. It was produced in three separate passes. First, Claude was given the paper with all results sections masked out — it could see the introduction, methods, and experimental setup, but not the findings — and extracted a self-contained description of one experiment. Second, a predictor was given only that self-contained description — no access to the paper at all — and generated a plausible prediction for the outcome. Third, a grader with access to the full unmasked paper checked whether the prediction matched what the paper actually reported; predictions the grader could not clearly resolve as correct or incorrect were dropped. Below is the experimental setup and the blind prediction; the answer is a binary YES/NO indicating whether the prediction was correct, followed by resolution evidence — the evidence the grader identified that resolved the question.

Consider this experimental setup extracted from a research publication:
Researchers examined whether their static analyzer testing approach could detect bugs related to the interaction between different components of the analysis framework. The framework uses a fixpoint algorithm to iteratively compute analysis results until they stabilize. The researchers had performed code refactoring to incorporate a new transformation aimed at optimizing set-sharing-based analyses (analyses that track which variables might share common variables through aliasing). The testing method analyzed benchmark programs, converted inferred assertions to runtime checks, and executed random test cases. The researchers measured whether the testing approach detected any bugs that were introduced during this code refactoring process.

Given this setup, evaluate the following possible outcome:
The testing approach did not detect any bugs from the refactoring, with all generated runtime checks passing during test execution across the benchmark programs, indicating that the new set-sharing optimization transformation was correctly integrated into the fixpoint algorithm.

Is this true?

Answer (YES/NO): NO